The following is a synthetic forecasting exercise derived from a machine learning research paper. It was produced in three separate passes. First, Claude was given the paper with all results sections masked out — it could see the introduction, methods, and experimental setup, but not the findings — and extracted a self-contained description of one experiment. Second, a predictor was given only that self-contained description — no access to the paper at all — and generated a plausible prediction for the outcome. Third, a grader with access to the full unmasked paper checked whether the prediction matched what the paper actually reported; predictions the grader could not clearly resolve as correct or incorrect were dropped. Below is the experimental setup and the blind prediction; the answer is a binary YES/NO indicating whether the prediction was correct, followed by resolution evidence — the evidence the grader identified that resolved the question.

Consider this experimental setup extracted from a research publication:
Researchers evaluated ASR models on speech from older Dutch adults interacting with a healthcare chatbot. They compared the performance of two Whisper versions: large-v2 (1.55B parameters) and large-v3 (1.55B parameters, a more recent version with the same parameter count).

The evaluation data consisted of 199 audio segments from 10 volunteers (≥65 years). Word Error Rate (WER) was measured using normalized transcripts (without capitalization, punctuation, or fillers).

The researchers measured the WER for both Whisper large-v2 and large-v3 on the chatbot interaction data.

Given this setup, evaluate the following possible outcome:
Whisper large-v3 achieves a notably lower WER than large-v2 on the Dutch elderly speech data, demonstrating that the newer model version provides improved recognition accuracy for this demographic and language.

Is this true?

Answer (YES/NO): YES